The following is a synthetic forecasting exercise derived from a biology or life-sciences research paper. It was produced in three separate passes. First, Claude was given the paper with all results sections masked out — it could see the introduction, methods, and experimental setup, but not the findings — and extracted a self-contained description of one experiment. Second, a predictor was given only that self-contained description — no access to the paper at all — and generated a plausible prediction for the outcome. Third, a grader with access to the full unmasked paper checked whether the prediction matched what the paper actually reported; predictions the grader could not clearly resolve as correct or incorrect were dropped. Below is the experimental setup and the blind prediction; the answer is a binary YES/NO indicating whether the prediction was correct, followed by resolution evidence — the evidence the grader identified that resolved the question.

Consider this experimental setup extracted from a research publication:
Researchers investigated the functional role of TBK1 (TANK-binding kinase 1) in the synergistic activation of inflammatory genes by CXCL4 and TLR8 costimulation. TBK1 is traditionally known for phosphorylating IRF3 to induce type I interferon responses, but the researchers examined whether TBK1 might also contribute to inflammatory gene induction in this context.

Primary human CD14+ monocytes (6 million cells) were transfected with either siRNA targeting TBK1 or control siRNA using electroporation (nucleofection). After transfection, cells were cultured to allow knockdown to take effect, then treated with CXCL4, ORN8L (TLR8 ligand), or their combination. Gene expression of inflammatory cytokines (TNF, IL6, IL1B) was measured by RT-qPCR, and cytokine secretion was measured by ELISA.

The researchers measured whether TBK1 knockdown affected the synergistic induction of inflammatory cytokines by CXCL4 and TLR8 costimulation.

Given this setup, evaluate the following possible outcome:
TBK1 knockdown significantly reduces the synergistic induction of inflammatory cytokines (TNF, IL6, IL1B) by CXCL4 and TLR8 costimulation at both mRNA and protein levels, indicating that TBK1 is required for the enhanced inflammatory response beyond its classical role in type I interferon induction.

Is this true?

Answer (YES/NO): NO